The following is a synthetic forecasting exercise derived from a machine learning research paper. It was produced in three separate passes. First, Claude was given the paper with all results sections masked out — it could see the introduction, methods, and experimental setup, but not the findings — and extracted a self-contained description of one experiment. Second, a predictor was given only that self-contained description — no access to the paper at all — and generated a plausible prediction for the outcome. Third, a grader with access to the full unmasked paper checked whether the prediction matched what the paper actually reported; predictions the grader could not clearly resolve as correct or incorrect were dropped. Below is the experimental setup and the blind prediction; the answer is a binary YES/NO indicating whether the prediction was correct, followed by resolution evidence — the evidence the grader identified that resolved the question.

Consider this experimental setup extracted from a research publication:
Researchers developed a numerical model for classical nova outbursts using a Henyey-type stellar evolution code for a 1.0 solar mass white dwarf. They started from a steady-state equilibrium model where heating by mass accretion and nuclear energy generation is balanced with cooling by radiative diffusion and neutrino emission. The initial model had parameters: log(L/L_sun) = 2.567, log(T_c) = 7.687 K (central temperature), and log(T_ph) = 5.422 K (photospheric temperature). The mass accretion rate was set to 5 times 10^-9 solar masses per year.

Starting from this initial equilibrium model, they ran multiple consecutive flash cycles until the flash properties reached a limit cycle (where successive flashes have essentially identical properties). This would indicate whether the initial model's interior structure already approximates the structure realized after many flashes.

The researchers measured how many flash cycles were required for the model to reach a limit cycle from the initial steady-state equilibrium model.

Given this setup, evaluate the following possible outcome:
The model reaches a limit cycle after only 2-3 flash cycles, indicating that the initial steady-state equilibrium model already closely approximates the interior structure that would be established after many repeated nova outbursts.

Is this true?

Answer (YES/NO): NO